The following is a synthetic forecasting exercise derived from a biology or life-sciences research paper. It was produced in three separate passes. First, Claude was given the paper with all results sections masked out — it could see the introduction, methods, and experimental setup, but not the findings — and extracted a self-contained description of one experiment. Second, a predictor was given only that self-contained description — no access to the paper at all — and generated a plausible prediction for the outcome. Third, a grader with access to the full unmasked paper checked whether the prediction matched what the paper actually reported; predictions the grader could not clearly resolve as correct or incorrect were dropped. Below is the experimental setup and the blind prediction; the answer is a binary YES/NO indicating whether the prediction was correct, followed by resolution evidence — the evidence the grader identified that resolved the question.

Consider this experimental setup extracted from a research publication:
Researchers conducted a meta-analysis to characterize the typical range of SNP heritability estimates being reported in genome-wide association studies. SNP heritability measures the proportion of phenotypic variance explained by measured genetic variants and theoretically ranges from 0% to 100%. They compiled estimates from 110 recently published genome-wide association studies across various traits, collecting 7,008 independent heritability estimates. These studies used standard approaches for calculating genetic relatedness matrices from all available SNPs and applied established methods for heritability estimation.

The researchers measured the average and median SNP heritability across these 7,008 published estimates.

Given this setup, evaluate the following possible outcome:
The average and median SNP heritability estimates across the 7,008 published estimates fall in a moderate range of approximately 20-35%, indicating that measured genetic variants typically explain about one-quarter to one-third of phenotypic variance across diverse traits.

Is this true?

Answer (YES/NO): NO